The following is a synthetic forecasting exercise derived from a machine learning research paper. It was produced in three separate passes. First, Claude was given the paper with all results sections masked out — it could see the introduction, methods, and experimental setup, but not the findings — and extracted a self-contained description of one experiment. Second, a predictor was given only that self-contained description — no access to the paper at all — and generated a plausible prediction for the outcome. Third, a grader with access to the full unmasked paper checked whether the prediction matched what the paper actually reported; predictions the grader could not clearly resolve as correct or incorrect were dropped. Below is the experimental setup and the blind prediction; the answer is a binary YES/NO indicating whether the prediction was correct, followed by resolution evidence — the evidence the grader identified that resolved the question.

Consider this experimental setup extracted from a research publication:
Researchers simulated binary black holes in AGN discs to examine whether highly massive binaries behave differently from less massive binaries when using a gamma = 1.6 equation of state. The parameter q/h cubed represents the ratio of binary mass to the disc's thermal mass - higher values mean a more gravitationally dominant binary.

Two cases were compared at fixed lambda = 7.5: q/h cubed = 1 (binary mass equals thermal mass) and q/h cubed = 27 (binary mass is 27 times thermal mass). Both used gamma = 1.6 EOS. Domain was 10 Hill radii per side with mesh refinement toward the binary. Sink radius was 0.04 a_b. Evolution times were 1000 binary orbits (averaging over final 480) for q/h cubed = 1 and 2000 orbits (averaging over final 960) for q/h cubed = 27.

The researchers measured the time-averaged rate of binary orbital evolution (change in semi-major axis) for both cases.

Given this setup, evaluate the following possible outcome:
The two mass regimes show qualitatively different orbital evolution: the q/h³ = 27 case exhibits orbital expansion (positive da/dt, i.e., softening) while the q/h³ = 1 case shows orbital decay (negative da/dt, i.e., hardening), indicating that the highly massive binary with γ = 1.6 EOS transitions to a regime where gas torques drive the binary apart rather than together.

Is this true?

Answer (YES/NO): NO